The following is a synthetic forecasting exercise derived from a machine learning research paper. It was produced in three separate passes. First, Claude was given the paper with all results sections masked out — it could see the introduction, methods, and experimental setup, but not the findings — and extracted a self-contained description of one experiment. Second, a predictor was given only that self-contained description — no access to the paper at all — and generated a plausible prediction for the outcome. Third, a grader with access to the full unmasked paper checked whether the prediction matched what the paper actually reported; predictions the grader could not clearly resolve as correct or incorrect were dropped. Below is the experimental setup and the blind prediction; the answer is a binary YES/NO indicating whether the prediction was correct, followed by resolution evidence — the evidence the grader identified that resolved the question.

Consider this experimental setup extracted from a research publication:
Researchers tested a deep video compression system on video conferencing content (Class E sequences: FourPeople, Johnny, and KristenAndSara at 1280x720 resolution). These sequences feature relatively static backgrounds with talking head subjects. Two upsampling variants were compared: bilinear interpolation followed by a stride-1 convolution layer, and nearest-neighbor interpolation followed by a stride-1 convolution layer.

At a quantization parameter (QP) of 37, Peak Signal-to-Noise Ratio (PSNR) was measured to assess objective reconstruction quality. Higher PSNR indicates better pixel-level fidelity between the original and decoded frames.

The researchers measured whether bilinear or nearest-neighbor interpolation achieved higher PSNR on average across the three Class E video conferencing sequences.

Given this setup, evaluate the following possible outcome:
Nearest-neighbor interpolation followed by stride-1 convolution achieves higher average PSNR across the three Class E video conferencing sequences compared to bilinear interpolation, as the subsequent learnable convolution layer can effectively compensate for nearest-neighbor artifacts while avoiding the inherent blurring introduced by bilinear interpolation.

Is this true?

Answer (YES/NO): NO